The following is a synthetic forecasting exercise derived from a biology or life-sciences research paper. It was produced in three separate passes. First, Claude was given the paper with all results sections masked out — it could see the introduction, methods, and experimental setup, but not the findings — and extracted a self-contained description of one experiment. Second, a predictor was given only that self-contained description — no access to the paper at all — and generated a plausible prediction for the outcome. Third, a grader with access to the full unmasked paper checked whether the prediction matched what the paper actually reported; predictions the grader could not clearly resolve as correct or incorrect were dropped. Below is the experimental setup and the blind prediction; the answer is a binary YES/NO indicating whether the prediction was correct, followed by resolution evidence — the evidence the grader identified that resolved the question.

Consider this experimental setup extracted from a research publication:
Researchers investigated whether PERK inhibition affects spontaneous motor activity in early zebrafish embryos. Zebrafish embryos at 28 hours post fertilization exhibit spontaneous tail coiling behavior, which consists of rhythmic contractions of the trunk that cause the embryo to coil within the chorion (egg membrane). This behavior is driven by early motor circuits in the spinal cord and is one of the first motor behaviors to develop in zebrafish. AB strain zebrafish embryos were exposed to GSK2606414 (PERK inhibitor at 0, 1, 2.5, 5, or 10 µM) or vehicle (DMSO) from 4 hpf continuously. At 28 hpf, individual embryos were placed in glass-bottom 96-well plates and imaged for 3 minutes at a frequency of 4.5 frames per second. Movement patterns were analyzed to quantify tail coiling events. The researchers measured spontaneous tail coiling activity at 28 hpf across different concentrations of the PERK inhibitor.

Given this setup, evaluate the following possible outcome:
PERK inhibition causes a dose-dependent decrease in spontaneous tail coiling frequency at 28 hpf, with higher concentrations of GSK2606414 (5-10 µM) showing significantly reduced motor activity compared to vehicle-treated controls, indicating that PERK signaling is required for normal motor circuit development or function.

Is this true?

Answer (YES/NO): NO